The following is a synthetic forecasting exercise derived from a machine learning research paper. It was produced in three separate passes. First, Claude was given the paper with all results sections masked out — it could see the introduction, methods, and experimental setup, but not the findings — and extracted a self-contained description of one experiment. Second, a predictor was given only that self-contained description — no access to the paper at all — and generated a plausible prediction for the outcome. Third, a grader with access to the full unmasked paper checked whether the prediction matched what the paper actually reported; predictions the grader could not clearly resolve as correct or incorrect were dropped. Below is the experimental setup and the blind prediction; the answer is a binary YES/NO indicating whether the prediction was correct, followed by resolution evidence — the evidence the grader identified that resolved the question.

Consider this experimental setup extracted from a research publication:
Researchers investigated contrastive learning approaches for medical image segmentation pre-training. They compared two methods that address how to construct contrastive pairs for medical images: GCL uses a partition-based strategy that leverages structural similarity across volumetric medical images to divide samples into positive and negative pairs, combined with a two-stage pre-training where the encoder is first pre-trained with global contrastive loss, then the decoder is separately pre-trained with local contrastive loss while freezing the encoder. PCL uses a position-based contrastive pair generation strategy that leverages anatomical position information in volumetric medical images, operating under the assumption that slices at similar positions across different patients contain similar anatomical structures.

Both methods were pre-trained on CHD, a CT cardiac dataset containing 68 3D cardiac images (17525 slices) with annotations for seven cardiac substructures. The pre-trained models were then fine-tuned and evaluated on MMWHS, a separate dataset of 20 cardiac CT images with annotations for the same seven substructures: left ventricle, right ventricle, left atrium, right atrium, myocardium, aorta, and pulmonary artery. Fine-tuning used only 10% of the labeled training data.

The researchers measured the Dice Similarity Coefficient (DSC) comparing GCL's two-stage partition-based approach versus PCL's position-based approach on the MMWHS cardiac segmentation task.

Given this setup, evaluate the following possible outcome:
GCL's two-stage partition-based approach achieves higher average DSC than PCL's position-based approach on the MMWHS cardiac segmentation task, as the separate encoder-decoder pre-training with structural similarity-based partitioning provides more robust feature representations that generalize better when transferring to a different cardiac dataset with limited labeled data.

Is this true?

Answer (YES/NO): YES